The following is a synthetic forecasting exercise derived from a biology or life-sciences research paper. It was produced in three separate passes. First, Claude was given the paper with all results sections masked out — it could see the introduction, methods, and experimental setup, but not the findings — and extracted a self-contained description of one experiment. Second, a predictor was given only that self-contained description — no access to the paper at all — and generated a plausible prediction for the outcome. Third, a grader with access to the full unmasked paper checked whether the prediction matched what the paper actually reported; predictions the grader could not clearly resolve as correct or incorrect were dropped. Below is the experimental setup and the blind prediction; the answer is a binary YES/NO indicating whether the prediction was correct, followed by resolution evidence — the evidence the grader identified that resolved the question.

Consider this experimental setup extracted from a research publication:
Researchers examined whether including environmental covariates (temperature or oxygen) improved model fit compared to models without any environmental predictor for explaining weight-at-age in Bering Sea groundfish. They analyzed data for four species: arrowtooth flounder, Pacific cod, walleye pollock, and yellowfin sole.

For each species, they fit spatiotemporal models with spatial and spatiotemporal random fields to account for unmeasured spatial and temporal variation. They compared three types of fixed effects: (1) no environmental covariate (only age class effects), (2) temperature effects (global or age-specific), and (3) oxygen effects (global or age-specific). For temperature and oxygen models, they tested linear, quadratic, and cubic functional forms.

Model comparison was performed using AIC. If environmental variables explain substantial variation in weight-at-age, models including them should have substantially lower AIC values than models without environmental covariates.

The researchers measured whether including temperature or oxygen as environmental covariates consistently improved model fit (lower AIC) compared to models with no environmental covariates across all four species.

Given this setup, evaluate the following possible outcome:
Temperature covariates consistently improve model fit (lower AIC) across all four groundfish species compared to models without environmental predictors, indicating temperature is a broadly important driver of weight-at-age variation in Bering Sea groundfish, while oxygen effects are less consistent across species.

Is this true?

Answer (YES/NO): NO